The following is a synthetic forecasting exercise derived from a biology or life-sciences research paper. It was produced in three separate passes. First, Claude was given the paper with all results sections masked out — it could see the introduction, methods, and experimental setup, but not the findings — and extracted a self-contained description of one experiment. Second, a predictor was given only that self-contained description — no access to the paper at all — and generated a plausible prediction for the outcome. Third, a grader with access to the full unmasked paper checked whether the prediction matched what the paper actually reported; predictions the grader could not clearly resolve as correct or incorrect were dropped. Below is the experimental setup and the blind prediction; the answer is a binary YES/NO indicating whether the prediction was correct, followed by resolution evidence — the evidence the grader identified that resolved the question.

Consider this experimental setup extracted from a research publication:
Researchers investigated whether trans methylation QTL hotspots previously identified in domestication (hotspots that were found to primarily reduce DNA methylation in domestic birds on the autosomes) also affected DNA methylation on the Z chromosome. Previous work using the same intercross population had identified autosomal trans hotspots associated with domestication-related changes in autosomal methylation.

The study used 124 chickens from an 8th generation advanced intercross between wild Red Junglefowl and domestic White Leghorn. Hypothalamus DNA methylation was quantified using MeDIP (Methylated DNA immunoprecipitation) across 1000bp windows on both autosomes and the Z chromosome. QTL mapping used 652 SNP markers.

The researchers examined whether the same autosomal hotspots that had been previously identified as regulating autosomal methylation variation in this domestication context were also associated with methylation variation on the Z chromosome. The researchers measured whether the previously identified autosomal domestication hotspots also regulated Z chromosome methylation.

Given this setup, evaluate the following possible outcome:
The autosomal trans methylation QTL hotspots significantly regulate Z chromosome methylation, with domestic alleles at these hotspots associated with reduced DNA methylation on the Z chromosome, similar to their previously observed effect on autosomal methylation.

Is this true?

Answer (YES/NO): NO